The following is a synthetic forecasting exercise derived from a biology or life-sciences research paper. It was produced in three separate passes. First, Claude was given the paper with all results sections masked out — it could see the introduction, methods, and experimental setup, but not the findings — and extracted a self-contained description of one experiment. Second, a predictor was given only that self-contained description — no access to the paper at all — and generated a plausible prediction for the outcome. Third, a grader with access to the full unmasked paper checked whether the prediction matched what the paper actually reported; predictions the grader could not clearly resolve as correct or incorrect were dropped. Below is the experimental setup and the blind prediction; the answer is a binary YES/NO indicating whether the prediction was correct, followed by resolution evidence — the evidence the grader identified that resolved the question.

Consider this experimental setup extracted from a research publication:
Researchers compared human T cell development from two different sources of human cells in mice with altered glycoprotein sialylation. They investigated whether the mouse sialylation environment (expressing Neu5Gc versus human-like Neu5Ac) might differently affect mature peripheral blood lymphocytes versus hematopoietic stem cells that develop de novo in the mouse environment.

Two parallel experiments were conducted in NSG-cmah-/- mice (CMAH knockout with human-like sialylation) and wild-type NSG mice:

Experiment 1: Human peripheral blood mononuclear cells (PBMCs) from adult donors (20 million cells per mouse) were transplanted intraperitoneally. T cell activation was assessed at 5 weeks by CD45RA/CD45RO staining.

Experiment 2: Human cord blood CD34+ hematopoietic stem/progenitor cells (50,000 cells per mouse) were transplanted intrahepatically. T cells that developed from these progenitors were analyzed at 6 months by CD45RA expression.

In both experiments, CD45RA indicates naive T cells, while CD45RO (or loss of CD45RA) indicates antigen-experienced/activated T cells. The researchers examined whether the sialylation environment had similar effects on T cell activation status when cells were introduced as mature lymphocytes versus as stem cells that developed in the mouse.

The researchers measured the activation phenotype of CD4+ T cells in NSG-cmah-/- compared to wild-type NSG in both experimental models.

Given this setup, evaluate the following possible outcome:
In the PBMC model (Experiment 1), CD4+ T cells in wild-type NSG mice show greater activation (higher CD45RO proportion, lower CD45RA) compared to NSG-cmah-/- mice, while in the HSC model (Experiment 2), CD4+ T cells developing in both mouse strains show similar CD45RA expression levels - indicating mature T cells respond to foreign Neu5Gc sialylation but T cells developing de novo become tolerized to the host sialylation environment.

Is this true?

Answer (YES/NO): NO